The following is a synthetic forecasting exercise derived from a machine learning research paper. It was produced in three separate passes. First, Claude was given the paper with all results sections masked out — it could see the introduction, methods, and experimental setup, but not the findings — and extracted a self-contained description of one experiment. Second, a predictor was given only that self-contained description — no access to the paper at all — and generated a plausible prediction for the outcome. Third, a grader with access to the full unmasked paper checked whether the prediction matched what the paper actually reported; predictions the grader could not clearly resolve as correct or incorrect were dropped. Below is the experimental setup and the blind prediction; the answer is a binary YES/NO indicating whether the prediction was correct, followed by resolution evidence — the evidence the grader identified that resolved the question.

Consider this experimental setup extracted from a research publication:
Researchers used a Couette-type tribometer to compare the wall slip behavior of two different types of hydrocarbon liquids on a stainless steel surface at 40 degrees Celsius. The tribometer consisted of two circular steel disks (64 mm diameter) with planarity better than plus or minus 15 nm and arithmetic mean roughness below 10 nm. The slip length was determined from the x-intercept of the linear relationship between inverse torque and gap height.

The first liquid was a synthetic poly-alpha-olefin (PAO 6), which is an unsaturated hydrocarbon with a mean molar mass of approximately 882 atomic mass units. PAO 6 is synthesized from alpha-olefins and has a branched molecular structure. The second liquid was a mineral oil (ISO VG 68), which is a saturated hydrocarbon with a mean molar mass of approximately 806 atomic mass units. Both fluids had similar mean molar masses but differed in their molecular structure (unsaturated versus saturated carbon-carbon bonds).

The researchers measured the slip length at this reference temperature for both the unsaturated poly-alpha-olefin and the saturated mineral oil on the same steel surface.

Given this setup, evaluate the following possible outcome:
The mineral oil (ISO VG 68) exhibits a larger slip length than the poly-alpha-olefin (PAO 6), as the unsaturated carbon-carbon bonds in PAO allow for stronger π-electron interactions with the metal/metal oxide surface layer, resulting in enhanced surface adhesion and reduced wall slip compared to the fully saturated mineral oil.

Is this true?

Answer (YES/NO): NO